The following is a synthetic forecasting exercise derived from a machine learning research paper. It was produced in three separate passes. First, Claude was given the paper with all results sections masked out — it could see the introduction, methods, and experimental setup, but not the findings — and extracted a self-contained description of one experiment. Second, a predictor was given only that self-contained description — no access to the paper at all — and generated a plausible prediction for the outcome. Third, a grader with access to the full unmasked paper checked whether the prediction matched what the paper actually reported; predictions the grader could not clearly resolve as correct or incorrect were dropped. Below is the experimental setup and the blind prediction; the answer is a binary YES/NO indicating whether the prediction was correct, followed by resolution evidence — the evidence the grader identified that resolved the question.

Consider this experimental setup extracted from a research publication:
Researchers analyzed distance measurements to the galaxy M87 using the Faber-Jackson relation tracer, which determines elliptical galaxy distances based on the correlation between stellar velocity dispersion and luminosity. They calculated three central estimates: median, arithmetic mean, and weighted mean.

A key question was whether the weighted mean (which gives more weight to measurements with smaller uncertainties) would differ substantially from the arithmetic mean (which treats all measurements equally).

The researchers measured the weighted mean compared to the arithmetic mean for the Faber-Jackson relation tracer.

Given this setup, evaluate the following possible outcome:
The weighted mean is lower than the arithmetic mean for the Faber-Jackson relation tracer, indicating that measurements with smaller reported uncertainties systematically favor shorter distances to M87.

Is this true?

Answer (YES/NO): YES